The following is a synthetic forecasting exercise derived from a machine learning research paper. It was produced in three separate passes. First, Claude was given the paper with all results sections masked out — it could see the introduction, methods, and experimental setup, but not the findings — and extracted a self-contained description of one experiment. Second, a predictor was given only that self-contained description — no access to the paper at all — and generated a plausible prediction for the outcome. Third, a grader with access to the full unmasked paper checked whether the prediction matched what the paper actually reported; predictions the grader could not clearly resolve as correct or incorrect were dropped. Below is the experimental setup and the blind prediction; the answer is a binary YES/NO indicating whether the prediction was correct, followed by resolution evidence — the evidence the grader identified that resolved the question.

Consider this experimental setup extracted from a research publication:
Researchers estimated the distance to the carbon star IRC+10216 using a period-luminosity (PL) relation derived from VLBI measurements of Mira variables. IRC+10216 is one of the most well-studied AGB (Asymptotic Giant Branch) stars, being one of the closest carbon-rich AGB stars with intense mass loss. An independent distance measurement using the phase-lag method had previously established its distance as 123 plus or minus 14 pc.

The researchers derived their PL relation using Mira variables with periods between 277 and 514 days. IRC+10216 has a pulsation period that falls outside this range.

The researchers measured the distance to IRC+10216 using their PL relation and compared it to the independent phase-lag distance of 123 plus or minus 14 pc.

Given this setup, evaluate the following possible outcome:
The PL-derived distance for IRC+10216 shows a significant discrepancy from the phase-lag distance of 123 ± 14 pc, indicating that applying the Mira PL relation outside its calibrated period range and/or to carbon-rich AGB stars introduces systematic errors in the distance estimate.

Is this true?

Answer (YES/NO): NO